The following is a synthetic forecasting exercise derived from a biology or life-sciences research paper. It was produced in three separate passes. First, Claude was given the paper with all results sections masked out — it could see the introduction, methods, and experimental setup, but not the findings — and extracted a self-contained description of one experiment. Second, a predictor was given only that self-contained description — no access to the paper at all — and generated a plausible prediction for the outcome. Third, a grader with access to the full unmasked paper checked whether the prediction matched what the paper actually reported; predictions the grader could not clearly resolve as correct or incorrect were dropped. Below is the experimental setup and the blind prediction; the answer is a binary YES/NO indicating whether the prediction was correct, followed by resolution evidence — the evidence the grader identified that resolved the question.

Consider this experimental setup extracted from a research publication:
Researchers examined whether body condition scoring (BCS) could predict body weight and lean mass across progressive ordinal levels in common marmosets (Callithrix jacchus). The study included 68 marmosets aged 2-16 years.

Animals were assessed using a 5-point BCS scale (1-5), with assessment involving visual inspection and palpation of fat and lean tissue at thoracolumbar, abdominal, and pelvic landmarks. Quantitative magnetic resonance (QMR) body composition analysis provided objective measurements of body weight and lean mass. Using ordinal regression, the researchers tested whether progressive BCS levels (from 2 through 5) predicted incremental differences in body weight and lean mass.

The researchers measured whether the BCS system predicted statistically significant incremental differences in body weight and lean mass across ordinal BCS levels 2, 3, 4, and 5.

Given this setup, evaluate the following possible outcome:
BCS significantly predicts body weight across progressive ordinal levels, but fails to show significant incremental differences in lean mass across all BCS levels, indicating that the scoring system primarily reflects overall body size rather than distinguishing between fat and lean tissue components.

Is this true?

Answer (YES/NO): NO